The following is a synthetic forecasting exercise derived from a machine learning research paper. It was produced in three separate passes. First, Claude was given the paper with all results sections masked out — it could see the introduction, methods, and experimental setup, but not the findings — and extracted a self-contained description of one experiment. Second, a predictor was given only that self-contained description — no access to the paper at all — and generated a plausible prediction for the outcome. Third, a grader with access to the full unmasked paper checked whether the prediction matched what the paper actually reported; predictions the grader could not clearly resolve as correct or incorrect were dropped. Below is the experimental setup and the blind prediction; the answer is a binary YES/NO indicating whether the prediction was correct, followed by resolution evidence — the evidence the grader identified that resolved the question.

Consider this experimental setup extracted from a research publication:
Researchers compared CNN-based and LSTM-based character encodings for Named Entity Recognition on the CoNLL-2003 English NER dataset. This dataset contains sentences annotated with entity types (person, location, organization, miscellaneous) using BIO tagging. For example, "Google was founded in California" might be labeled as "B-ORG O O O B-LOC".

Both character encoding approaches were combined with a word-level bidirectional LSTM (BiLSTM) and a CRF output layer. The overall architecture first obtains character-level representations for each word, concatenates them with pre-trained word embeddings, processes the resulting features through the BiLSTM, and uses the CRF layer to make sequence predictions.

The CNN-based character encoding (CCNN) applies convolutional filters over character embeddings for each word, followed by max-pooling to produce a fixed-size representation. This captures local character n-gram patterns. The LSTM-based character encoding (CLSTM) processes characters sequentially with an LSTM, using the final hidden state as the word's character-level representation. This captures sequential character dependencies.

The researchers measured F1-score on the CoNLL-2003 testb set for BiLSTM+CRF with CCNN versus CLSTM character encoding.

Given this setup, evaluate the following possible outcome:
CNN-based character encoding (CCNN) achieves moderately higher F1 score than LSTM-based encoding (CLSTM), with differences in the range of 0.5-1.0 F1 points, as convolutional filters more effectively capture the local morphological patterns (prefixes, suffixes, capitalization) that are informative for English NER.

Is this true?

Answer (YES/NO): NO